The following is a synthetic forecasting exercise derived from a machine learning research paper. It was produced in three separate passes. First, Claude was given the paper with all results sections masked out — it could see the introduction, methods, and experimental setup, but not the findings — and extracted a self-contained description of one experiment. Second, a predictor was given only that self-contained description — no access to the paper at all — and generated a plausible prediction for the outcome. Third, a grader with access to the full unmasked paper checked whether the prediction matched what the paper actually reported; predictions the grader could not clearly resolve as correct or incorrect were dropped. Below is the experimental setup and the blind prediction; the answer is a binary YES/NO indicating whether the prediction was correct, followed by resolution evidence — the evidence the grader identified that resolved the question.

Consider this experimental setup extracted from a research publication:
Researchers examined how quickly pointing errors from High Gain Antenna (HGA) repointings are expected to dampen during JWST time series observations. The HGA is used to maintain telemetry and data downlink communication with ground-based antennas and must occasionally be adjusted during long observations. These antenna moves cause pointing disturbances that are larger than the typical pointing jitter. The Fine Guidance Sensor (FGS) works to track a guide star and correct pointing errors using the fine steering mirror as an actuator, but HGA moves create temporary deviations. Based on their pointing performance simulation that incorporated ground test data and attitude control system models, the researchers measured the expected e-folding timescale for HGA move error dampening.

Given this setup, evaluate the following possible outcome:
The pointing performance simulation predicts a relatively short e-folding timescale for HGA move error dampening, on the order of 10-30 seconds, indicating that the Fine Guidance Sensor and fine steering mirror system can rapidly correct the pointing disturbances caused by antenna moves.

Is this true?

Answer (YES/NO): NO